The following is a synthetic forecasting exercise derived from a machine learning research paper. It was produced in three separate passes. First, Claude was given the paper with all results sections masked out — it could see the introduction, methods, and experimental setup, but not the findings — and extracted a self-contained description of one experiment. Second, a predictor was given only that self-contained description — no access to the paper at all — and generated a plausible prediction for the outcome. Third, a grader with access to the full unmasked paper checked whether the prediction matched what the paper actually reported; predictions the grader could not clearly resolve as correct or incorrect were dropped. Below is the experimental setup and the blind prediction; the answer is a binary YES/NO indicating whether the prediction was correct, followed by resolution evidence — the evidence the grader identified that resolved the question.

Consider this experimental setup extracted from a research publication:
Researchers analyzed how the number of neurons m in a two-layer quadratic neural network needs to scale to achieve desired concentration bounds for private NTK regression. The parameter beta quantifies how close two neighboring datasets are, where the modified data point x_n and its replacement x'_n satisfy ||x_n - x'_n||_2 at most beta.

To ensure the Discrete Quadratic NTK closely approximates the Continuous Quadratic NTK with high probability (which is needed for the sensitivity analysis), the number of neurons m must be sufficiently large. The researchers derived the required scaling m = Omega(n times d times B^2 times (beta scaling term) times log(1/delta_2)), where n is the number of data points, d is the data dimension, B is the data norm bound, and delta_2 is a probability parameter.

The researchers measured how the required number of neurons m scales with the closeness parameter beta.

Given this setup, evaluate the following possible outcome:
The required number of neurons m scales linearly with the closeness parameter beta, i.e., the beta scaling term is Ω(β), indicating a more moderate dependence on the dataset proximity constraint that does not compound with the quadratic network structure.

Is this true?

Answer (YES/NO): NO